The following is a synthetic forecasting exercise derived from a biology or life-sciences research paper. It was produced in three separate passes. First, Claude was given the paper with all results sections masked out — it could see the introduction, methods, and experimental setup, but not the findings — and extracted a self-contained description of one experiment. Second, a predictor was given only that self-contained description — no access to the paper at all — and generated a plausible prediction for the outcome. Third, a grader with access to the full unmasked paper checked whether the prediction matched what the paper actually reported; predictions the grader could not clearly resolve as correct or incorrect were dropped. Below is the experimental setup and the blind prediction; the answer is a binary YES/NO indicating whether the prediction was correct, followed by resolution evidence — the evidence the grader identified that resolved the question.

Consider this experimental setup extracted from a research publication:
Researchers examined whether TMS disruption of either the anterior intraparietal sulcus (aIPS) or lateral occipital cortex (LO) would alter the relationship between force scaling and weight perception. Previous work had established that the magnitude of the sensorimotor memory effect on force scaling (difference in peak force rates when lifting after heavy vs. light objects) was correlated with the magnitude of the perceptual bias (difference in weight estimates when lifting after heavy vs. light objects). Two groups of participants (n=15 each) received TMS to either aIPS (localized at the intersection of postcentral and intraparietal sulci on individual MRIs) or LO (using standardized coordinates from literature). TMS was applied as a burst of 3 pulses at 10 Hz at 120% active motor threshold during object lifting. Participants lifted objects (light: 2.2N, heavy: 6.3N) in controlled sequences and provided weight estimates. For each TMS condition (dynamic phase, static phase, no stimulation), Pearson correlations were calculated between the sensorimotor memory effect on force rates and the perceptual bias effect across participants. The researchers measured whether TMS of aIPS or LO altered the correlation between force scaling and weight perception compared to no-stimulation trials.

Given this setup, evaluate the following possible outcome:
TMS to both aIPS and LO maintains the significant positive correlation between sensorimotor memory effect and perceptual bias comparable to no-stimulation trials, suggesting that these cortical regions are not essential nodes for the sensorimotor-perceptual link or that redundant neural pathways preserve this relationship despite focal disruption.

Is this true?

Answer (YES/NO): NO